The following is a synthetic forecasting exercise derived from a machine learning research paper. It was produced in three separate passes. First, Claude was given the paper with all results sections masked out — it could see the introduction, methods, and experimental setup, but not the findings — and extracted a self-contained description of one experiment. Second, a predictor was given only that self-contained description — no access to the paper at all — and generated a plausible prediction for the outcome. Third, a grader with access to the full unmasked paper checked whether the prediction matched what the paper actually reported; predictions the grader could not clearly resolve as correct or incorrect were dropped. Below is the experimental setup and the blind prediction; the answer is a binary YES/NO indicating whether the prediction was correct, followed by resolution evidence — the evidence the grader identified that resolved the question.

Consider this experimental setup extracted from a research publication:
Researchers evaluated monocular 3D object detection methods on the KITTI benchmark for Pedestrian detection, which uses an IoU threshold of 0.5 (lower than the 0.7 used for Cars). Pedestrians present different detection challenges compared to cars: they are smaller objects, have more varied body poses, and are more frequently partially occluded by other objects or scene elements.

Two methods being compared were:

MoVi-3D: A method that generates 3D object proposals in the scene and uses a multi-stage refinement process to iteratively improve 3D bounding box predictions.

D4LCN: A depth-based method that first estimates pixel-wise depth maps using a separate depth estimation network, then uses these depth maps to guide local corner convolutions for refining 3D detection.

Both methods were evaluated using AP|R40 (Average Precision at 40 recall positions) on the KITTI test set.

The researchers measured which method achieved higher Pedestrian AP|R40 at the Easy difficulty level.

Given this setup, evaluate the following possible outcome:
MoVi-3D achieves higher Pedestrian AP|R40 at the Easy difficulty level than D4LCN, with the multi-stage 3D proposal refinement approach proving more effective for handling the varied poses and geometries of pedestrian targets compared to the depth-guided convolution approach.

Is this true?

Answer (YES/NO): YES